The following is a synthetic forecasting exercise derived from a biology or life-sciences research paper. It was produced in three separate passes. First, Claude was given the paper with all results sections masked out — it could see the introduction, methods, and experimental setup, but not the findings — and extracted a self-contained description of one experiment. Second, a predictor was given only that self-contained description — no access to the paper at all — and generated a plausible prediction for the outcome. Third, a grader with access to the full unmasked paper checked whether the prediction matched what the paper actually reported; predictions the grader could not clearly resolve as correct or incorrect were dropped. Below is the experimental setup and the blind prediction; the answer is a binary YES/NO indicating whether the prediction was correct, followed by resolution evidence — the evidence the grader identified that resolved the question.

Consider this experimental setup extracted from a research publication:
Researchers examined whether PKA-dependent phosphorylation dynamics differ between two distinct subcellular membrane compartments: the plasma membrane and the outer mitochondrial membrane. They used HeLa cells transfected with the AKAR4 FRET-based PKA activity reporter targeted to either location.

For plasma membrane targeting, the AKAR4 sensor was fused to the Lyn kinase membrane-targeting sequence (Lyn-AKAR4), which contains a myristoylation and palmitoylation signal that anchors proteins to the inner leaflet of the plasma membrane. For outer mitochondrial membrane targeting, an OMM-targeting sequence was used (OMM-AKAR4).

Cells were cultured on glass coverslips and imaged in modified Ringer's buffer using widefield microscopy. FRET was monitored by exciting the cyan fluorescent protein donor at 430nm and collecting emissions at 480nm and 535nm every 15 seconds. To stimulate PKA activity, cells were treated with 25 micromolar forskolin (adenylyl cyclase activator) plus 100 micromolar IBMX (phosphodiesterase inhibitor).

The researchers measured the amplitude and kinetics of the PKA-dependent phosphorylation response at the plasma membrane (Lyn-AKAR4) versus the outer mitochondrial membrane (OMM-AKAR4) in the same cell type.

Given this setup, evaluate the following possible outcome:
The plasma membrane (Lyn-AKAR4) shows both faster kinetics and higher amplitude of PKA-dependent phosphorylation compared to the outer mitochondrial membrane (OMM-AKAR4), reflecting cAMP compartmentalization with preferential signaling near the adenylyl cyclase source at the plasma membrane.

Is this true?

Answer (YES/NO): NO